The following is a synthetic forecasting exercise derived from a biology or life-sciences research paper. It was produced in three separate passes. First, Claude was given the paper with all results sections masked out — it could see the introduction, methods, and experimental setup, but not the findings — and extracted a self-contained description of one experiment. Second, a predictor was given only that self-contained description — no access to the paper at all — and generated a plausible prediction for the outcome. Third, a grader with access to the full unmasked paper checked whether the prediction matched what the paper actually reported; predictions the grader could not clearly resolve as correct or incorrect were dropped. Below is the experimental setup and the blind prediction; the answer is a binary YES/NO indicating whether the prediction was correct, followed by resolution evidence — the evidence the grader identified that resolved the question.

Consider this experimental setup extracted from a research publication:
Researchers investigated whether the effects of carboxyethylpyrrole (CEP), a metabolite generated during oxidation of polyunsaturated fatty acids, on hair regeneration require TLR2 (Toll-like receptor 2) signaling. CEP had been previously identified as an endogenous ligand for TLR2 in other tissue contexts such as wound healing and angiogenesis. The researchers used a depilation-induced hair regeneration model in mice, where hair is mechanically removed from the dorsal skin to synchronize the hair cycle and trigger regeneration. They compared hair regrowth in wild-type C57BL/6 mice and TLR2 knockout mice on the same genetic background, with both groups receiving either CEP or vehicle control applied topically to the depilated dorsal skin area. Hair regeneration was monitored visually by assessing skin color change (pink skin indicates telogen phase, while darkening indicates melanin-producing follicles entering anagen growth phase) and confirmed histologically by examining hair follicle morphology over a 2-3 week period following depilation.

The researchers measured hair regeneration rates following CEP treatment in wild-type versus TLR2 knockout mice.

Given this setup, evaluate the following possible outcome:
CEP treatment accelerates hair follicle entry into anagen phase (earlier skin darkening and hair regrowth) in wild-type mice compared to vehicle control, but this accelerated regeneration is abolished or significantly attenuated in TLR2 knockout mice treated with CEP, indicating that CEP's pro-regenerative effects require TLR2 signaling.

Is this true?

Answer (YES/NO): YES